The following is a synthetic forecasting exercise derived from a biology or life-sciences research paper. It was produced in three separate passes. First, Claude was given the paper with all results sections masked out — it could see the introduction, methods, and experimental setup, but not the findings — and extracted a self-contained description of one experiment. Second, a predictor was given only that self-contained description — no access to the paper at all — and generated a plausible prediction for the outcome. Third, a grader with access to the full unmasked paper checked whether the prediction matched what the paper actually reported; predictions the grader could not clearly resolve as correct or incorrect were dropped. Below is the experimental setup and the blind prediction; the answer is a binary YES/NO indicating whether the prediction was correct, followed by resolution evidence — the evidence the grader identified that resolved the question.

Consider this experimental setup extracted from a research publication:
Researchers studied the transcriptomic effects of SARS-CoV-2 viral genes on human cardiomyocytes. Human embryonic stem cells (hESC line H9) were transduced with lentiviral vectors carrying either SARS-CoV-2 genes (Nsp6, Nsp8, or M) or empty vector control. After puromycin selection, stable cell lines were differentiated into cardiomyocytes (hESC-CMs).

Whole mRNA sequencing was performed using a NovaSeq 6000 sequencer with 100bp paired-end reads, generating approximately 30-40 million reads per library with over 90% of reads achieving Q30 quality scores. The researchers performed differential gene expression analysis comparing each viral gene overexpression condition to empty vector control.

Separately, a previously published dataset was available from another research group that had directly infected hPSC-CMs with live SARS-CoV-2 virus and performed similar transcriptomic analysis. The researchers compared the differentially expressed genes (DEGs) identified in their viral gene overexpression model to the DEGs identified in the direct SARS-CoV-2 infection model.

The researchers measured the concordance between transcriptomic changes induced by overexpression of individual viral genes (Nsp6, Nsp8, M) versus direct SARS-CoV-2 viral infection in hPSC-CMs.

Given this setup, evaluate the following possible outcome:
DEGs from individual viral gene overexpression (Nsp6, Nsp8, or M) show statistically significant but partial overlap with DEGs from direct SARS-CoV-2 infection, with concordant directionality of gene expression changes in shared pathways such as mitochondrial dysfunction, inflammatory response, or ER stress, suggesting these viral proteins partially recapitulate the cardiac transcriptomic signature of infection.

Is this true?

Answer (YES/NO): YES